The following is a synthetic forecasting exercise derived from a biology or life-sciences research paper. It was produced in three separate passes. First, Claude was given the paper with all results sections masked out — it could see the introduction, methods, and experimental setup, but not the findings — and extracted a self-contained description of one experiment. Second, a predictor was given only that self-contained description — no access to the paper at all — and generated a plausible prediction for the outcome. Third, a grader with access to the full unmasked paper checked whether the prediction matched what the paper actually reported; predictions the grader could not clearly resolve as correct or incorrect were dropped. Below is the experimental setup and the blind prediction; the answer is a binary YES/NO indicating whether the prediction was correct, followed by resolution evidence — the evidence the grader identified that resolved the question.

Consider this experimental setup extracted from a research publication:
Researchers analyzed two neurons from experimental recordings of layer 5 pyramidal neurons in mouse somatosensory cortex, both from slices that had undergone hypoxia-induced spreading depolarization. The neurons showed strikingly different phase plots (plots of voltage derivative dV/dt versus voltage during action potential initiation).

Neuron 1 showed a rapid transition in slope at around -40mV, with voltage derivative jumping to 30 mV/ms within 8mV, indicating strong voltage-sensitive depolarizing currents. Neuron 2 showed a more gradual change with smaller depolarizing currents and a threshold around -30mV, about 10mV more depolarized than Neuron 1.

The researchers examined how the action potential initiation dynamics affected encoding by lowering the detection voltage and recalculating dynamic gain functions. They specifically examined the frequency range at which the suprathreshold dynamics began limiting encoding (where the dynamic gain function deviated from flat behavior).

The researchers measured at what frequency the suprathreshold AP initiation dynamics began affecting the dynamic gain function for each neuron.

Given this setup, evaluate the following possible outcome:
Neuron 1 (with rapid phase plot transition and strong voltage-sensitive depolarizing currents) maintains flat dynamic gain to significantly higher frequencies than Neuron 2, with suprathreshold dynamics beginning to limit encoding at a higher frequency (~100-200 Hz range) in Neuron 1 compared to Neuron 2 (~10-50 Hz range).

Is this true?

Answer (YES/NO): NO